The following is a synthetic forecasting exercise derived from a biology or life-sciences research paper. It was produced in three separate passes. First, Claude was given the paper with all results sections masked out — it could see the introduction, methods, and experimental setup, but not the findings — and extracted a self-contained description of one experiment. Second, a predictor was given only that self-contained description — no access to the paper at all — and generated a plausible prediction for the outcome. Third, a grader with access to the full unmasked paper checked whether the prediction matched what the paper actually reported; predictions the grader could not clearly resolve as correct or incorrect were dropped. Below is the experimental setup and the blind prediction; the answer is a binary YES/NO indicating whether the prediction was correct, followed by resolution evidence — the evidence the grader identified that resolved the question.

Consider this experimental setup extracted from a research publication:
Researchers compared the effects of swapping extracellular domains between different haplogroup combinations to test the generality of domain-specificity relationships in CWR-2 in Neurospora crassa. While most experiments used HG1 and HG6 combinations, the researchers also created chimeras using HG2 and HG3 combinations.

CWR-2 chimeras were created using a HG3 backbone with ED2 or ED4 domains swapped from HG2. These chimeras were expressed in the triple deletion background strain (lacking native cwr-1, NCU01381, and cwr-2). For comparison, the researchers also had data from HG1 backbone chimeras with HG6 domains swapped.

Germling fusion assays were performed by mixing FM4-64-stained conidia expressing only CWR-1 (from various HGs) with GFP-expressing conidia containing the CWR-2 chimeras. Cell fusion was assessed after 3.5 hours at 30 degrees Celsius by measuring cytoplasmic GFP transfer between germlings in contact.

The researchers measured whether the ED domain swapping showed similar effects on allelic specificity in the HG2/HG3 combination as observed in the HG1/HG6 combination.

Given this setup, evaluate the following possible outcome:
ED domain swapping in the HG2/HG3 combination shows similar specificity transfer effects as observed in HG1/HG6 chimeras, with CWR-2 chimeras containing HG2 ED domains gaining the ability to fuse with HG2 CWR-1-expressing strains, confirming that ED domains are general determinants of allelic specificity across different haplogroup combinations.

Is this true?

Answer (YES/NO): YES